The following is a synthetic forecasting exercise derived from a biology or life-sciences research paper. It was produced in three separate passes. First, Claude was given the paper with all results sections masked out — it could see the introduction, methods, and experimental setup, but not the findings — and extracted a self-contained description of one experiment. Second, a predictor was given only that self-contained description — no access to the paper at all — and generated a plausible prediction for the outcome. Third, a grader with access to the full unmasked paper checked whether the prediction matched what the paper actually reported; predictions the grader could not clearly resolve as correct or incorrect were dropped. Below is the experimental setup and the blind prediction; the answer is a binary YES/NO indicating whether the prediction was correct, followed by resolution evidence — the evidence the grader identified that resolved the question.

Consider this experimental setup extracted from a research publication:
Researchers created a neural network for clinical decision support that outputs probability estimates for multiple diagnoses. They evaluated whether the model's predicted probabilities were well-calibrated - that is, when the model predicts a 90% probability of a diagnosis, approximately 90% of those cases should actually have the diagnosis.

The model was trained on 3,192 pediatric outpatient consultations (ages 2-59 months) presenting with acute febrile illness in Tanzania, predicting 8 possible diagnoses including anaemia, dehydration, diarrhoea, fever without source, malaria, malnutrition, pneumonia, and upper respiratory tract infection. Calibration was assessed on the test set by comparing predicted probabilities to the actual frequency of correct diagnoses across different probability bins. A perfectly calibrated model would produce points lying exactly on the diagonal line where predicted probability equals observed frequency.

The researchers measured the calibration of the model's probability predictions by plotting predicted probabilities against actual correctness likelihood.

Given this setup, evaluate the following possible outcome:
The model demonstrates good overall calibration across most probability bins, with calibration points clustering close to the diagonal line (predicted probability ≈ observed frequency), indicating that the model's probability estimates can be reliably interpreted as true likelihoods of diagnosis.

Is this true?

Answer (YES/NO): YES